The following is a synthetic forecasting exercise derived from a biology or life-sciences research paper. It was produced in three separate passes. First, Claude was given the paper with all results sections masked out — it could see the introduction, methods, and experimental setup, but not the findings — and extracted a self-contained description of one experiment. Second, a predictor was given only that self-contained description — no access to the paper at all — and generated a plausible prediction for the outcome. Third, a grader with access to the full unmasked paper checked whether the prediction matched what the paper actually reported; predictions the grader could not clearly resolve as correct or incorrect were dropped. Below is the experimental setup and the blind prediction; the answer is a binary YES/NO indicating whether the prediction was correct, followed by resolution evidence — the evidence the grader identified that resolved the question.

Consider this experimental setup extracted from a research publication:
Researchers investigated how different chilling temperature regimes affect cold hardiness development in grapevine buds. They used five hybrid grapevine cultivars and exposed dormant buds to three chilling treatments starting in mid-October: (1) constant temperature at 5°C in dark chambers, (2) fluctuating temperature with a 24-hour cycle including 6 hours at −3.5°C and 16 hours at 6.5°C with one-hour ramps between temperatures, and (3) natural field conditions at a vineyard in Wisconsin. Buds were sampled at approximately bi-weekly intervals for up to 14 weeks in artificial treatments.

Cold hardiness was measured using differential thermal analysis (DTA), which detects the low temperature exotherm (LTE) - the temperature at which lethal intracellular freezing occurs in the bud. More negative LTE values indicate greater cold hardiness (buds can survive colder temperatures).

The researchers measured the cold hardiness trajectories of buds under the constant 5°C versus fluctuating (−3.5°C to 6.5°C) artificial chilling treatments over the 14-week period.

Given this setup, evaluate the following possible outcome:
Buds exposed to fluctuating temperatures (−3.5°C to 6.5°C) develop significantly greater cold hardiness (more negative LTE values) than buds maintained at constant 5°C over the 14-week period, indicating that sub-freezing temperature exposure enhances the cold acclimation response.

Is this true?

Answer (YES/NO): YES